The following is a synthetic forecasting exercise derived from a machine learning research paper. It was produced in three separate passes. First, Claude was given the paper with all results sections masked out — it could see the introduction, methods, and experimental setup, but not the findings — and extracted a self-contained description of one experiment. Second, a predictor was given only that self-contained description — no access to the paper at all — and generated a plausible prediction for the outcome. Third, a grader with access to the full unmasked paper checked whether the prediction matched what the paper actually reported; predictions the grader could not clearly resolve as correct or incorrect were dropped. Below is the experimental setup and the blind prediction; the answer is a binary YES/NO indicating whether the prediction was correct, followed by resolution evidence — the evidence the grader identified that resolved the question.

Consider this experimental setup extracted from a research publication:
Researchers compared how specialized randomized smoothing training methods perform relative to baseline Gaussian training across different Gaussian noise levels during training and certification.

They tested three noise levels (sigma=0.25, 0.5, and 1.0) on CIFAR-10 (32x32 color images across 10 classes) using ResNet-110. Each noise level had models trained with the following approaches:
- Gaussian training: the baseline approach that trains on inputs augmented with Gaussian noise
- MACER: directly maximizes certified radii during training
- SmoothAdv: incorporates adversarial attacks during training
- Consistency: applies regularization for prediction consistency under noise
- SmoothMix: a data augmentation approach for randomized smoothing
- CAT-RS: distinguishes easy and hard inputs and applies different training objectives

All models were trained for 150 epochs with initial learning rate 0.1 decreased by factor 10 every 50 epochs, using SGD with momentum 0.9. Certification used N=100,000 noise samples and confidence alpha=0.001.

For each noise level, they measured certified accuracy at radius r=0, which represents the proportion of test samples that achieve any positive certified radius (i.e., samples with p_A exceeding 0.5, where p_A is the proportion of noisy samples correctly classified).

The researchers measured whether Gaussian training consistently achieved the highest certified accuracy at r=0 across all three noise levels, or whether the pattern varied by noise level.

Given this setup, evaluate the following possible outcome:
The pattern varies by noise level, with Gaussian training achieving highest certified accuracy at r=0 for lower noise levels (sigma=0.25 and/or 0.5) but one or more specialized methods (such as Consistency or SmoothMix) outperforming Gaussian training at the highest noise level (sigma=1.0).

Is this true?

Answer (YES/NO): NO